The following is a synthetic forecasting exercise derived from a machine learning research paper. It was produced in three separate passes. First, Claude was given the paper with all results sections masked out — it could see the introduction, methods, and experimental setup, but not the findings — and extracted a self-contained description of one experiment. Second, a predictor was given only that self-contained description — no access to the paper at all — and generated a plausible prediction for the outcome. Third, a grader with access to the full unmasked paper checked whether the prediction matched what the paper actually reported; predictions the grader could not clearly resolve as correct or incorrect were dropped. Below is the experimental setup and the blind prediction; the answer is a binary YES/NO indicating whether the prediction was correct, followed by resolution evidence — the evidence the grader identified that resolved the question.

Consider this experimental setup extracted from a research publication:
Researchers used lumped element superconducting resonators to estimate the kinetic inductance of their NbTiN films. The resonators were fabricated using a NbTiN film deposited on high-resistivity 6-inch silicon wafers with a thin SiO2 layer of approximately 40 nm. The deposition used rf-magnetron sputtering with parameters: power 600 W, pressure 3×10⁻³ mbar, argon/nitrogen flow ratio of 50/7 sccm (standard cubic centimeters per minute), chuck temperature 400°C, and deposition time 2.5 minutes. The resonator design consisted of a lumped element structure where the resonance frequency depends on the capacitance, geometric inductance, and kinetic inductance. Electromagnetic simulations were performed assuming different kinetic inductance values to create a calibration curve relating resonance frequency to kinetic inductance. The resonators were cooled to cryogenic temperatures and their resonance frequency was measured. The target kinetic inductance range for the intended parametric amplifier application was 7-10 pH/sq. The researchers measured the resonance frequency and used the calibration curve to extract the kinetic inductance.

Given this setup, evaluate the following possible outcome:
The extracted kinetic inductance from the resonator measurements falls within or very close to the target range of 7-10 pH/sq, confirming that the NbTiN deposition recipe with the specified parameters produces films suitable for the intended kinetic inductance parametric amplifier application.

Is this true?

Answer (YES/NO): YES